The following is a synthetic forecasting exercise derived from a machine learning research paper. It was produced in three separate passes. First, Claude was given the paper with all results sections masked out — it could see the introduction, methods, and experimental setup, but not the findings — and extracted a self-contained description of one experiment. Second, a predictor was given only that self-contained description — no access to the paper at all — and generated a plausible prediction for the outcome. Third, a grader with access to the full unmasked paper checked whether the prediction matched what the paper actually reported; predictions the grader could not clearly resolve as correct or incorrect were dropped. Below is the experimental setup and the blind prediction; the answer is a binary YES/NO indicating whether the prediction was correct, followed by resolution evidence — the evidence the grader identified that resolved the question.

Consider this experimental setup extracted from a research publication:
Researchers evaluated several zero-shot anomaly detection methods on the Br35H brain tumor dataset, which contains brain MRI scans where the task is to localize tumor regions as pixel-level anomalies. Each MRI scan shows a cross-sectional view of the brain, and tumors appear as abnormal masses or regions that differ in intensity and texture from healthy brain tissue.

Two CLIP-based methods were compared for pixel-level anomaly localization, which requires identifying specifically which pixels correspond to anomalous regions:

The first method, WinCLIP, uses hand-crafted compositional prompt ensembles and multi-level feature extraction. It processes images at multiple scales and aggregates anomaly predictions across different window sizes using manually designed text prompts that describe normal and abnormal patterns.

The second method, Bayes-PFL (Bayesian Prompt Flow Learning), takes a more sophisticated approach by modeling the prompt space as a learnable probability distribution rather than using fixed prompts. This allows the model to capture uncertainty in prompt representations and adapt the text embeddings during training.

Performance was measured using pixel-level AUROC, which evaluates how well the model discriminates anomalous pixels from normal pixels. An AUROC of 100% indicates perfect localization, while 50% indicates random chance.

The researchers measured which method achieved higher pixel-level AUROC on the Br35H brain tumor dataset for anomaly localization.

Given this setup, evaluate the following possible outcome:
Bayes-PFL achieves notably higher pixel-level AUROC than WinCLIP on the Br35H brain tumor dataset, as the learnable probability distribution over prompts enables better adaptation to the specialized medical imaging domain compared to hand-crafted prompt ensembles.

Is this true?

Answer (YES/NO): NO